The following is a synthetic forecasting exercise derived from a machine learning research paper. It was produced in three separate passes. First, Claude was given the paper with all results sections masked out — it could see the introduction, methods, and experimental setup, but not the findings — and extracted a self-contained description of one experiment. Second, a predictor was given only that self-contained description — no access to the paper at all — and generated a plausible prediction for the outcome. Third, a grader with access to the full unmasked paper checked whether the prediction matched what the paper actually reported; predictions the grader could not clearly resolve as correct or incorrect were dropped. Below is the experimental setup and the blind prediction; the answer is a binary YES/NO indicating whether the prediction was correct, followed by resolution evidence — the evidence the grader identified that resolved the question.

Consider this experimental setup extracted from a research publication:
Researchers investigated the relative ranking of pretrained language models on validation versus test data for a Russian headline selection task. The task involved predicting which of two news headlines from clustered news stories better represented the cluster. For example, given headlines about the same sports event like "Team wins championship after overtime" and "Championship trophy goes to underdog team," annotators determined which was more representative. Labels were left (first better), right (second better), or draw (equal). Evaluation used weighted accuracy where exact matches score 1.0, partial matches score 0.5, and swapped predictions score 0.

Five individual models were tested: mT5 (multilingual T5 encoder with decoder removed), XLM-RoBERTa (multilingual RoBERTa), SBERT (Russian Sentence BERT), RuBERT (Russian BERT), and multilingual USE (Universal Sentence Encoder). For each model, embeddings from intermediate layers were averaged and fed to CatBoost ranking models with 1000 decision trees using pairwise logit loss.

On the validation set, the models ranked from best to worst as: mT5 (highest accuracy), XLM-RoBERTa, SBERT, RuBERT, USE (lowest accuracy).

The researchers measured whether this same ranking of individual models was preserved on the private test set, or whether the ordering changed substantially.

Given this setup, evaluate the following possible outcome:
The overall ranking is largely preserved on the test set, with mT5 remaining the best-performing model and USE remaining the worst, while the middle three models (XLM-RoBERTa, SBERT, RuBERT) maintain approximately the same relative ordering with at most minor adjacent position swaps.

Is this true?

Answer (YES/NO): NO